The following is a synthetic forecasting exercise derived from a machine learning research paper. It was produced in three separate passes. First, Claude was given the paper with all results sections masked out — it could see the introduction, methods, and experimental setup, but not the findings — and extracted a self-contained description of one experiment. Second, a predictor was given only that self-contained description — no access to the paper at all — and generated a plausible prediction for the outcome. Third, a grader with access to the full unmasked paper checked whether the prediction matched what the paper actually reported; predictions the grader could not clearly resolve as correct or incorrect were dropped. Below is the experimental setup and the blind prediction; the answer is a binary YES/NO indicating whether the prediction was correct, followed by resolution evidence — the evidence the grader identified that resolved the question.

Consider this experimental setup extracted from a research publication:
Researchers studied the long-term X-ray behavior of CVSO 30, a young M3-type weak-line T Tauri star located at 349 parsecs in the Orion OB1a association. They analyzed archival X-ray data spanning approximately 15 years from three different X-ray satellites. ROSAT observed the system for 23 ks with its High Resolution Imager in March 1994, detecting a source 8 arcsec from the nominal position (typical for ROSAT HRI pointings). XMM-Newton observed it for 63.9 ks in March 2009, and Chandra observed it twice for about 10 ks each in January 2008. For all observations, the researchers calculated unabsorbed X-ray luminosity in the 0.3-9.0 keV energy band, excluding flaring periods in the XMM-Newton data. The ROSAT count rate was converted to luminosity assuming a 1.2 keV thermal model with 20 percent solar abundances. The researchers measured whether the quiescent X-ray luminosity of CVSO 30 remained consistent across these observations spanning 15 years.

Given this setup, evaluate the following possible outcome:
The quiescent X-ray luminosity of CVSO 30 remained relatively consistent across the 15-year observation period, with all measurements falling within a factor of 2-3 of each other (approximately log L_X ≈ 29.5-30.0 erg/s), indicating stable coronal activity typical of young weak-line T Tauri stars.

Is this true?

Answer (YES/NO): YES